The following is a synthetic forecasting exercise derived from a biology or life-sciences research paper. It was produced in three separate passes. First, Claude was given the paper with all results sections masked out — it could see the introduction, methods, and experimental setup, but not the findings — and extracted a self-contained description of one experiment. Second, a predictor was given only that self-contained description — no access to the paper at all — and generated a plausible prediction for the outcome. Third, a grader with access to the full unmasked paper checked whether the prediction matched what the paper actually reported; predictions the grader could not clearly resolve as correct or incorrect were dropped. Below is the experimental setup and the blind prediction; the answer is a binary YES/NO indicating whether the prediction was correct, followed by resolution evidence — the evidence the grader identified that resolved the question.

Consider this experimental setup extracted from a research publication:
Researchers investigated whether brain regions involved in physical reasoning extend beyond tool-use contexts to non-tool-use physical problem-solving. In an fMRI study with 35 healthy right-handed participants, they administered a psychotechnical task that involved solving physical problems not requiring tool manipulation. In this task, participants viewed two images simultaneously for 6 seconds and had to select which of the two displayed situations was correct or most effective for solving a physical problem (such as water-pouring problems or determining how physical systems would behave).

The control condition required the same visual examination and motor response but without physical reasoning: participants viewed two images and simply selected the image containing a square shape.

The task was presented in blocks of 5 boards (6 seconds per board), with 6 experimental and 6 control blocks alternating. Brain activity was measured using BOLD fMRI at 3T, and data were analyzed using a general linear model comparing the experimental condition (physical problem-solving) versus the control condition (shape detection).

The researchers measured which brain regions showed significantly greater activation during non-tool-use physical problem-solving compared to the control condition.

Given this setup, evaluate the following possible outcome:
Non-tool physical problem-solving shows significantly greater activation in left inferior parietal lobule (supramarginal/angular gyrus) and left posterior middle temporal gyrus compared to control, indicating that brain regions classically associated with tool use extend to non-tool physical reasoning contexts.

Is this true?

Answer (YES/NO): NO